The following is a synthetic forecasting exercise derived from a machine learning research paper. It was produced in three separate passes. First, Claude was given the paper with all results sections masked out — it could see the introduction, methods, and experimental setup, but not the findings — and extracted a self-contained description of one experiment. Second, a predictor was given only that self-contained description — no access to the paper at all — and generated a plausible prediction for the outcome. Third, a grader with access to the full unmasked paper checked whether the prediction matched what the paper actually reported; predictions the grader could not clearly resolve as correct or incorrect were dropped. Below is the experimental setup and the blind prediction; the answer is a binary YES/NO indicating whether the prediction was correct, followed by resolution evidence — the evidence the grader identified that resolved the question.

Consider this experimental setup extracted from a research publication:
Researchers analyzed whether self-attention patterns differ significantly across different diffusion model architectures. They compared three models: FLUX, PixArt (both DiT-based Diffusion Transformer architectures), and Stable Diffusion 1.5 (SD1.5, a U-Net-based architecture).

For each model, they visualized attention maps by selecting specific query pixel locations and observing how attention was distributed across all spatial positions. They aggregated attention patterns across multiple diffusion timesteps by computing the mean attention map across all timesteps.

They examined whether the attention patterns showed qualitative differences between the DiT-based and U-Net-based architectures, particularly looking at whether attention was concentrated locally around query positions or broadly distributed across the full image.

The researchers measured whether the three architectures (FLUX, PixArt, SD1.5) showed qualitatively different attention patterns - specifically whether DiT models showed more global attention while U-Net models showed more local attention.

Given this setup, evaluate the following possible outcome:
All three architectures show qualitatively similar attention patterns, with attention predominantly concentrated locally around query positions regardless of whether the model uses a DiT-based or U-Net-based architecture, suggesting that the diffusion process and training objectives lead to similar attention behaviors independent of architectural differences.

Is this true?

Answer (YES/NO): YES